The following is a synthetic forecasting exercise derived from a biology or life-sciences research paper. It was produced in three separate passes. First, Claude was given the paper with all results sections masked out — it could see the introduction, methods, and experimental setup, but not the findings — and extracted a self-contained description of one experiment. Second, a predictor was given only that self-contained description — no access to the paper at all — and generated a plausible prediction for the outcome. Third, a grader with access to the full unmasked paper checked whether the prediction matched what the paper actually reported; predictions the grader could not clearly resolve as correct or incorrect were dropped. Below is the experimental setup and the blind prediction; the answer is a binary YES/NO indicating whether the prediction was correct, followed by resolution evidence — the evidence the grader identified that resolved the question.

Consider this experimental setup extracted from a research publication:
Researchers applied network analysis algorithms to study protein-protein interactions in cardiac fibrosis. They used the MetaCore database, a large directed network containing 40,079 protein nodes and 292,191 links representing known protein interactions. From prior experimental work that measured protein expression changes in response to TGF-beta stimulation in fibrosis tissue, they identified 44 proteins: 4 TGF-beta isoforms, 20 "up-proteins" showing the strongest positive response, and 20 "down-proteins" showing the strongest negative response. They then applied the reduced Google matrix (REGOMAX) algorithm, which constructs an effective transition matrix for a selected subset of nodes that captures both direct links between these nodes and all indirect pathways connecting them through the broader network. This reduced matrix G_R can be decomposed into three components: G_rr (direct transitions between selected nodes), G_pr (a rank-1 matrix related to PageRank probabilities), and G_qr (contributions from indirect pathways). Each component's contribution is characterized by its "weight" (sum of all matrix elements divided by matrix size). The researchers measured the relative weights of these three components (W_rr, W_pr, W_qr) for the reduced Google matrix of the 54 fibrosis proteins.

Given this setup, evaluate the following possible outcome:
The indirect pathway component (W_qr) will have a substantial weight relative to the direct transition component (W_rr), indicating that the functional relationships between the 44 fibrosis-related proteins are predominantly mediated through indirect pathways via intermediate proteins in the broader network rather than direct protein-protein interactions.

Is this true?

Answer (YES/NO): NO